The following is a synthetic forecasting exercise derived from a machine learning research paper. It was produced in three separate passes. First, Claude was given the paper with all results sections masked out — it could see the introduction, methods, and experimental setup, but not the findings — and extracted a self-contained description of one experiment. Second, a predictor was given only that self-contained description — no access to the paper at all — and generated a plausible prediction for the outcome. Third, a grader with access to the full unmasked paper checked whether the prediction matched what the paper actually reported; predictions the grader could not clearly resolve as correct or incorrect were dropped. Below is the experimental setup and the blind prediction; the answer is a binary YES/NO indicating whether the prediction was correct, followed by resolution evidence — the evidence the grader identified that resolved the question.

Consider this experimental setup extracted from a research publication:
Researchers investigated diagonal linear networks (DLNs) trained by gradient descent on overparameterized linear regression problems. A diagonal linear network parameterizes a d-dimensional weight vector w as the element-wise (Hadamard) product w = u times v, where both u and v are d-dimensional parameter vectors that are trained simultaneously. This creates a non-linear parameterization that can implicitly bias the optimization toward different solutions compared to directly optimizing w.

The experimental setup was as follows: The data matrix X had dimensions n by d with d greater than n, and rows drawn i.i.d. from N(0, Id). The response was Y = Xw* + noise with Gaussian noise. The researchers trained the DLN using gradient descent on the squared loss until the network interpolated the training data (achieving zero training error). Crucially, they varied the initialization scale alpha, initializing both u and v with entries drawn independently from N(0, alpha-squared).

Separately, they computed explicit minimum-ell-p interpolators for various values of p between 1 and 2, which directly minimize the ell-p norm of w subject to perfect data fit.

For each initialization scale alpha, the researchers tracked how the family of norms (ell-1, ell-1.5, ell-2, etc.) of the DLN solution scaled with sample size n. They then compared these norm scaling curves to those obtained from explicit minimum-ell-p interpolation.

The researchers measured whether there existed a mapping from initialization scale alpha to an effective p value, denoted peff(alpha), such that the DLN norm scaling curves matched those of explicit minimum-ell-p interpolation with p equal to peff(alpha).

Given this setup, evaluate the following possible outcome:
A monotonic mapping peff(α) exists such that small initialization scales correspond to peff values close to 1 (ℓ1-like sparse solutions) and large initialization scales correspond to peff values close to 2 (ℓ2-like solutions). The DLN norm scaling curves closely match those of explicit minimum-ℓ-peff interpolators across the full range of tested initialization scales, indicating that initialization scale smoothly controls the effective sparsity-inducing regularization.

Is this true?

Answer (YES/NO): YES